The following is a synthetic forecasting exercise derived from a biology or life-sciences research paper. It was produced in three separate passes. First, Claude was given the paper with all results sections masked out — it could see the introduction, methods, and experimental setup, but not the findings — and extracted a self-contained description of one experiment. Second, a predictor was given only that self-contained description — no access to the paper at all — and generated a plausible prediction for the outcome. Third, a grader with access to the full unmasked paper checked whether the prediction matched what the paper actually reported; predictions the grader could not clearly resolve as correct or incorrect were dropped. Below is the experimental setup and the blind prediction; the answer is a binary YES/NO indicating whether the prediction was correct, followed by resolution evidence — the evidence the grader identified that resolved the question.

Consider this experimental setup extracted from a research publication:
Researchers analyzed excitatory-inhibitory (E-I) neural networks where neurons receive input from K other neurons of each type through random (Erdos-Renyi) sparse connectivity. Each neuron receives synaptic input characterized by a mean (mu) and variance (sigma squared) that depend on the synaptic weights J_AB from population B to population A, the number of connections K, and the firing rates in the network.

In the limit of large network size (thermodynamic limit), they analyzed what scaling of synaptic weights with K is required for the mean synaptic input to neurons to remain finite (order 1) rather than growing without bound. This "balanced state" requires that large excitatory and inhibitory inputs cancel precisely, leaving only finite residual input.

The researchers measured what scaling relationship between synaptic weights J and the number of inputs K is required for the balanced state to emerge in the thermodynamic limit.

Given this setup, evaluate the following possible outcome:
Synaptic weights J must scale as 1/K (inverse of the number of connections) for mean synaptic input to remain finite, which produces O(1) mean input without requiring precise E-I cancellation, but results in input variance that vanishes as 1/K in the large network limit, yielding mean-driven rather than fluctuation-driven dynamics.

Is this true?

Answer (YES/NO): NO